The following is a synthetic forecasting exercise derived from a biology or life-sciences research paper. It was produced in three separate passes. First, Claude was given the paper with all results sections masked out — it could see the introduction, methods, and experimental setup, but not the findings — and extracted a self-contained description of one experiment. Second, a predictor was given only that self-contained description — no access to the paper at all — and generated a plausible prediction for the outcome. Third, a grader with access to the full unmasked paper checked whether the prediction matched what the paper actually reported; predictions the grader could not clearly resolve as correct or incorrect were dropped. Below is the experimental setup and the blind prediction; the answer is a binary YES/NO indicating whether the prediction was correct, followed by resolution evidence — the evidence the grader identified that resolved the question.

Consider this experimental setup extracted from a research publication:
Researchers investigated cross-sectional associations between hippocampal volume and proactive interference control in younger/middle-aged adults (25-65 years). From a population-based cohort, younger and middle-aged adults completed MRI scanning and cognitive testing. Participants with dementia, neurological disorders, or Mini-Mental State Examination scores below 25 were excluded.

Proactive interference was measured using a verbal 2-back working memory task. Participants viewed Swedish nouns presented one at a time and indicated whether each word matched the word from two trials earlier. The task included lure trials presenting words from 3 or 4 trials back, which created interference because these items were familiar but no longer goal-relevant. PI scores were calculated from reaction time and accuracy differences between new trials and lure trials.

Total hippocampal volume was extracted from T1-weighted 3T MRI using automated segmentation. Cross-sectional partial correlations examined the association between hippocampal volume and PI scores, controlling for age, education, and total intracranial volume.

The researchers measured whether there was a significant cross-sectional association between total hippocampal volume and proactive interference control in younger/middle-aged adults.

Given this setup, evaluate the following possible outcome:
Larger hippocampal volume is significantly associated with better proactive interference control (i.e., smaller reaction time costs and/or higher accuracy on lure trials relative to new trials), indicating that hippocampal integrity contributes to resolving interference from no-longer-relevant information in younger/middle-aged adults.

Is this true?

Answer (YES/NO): NO